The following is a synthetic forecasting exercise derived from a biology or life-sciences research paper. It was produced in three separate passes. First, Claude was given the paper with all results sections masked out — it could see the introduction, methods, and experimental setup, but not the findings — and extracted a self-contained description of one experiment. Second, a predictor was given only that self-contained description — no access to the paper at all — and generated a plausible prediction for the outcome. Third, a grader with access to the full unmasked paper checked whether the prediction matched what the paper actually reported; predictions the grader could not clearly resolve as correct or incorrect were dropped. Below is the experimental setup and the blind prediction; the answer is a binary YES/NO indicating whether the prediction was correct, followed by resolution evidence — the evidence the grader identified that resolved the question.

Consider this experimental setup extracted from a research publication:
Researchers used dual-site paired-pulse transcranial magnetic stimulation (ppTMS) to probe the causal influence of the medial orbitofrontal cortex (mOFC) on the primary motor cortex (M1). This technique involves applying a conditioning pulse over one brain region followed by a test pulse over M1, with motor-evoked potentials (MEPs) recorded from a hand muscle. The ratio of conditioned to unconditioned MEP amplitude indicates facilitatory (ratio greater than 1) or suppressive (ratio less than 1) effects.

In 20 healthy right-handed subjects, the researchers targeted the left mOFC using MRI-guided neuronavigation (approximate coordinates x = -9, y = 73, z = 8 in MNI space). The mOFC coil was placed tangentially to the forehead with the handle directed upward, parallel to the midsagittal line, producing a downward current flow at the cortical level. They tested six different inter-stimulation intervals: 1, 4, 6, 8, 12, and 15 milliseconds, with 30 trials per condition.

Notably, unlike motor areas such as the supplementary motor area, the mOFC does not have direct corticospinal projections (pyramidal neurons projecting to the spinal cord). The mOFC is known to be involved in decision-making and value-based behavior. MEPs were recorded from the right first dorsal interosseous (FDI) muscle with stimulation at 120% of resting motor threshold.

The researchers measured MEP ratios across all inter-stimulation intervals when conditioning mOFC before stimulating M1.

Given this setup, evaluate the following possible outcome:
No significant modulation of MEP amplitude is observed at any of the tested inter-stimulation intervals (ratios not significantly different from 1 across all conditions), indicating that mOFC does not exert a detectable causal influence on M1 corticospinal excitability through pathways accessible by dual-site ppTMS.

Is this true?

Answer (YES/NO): NO